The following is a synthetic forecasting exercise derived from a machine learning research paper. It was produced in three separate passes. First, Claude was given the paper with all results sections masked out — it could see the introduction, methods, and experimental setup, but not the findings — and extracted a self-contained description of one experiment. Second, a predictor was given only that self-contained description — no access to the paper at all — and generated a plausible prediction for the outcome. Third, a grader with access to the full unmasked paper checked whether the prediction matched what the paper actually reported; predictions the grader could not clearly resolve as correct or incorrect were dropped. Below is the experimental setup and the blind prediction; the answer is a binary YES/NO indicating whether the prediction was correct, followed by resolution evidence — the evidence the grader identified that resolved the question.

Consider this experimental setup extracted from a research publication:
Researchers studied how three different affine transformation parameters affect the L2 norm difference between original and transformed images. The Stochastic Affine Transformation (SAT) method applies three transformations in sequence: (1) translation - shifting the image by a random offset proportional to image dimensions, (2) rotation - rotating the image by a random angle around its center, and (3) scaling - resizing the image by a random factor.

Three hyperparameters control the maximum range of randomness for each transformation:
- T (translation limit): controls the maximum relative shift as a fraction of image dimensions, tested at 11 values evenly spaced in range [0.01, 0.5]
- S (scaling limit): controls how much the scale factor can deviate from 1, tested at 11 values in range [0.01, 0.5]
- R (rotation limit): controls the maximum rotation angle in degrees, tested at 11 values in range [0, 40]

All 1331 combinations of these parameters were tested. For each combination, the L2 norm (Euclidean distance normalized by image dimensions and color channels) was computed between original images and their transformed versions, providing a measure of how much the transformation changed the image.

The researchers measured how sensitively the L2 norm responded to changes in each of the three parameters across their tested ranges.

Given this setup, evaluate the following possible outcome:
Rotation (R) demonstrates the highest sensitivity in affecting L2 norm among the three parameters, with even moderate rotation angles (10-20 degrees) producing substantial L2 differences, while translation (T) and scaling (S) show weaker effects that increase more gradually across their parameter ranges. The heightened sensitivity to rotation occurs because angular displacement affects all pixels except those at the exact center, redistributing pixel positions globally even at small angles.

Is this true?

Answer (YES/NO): NO